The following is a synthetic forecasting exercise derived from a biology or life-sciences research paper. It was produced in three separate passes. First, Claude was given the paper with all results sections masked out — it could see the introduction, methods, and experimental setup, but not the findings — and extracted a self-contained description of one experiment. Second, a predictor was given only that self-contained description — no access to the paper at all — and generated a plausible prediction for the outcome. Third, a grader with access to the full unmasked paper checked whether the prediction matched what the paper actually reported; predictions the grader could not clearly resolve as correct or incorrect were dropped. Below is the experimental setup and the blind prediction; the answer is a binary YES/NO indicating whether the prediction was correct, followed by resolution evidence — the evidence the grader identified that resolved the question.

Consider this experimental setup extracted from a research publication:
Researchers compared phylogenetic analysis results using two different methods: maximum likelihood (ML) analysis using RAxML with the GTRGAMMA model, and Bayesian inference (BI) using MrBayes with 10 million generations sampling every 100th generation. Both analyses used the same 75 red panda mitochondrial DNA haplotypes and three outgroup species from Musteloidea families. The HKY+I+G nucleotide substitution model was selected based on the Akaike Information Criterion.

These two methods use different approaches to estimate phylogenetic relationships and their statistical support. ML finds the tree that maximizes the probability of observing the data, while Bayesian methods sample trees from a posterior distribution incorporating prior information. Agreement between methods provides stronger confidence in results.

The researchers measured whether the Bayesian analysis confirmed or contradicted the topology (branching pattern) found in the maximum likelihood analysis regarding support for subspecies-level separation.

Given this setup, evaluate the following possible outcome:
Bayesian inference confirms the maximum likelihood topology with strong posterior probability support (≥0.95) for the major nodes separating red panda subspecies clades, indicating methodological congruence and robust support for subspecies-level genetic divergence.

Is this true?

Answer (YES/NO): NO